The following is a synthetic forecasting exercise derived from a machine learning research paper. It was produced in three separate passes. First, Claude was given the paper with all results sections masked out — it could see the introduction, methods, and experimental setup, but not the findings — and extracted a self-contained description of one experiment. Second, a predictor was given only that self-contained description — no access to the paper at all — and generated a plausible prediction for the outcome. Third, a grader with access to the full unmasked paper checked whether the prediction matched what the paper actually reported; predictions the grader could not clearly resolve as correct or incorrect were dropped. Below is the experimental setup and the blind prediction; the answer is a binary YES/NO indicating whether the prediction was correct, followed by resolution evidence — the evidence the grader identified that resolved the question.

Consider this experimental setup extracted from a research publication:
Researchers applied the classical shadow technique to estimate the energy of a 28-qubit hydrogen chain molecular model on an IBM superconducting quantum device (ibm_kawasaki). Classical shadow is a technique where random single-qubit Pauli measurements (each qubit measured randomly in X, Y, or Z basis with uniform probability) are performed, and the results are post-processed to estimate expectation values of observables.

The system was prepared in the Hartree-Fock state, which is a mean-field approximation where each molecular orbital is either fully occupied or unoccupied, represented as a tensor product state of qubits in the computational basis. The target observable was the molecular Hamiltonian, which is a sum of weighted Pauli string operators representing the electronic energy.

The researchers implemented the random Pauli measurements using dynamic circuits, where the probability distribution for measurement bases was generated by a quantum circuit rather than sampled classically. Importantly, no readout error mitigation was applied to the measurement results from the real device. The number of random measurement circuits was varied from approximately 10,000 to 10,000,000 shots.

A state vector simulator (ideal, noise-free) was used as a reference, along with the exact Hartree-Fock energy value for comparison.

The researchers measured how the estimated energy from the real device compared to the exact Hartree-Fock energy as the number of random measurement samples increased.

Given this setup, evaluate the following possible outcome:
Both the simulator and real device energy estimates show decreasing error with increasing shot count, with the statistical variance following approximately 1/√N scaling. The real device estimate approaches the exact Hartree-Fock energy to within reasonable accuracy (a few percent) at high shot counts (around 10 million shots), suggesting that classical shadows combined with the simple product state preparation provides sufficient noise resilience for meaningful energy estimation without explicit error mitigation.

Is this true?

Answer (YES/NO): NO